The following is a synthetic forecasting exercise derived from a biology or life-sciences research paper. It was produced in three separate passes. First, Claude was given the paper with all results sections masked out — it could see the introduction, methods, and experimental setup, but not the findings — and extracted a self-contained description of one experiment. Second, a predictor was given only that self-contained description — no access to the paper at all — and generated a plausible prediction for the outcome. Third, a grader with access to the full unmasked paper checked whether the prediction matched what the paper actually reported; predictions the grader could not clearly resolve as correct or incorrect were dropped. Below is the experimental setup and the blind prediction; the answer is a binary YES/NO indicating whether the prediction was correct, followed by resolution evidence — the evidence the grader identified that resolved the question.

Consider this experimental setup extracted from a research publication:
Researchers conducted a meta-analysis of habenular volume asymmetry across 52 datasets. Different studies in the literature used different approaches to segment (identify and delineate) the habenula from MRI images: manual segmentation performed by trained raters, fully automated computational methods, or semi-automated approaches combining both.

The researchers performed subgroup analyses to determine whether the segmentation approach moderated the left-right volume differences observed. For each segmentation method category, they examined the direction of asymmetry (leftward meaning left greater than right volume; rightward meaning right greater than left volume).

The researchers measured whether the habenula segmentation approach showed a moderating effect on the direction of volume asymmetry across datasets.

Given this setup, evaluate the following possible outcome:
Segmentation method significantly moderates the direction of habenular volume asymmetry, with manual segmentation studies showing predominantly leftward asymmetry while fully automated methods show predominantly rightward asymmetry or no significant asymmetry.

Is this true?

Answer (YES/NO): YES